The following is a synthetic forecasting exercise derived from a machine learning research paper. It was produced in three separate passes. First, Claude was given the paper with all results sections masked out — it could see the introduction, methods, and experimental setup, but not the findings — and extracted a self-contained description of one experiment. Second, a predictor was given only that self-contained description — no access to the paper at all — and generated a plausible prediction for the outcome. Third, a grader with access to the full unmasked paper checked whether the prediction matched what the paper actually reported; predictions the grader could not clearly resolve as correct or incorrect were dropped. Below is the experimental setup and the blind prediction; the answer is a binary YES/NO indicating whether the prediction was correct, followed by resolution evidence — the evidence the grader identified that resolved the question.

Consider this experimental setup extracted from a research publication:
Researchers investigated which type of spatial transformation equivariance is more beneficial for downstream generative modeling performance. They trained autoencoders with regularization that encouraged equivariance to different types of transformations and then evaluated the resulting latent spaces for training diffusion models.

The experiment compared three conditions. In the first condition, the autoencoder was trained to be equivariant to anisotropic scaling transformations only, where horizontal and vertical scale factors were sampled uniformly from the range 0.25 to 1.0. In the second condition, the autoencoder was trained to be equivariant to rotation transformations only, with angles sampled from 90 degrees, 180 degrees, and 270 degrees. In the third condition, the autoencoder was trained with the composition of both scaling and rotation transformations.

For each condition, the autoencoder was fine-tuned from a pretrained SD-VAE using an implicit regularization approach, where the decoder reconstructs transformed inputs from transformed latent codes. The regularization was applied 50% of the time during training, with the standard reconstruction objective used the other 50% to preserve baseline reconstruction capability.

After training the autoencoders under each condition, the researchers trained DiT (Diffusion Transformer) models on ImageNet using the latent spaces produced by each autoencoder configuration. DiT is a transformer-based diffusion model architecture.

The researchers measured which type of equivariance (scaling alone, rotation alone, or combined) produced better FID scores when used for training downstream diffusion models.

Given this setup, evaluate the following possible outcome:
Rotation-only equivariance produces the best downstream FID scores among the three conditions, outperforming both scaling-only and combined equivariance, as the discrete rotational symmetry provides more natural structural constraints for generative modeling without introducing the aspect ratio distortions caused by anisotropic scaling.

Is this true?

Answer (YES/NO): NO